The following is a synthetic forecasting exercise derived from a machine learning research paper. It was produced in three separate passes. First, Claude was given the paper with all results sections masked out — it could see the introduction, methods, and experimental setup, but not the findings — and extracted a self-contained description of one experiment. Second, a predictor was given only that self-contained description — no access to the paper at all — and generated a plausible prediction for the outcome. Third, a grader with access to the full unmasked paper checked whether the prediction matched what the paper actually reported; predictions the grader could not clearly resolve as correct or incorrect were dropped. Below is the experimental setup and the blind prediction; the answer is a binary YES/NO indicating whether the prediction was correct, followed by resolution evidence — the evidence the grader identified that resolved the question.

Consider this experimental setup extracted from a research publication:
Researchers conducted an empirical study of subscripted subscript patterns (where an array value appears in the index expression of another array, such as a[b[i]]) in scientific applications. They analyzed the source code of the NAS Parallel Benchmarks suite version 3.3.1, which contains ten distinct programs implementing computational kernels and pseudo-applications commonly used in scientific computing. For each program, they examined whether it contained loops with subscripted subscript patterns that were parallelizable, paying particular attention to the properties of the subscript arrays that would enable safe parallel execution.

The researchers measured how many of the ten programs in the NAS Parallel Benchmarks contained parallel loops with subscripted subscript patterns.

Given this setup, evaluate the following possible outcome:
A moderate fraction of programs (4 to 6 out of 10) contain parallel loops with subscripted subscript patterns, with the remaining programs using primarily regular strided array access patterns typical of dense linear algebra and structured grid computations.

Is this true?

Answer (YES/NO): YES